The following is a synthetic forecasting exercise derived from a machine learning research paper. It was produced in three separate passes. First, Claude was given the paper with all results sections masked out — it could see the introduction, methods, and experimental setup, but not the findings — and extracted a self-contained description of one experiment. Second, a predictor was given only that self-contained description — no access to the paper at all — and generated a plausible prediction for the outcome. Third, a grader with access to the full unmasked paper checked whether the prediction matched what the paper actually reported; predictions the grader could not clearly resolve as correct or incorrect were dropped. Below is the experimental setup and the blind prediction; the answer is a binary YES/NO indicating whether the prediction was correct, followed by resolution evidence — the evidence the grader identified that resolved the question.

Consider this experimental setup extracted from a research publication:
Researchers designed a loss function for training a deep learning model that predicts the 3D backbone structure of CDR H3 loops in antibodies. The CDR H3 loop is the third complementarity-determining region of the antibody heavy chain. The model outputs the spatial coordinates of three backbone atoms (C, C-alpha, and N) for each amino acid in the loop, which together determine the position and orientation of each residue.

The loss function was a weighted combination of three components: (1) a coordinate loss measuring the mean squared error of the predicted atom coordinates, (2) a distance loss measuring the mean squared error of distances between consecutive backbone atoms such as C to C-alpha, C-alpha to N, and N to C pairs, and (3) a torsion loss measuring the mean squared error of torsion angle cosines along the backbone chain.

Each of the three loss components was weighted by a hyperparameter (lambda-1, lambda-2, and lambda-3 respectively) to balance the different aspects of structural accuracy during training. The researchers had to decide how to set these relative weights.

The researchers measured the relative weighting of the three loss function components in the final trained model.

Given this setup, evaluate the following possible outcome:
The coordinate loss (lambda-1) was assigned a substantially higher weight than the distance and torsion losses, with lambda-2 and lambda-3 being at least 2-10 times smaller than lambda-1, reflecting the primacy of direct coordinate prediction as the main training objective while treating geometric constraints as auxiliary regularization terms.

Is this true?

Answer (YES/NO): NO